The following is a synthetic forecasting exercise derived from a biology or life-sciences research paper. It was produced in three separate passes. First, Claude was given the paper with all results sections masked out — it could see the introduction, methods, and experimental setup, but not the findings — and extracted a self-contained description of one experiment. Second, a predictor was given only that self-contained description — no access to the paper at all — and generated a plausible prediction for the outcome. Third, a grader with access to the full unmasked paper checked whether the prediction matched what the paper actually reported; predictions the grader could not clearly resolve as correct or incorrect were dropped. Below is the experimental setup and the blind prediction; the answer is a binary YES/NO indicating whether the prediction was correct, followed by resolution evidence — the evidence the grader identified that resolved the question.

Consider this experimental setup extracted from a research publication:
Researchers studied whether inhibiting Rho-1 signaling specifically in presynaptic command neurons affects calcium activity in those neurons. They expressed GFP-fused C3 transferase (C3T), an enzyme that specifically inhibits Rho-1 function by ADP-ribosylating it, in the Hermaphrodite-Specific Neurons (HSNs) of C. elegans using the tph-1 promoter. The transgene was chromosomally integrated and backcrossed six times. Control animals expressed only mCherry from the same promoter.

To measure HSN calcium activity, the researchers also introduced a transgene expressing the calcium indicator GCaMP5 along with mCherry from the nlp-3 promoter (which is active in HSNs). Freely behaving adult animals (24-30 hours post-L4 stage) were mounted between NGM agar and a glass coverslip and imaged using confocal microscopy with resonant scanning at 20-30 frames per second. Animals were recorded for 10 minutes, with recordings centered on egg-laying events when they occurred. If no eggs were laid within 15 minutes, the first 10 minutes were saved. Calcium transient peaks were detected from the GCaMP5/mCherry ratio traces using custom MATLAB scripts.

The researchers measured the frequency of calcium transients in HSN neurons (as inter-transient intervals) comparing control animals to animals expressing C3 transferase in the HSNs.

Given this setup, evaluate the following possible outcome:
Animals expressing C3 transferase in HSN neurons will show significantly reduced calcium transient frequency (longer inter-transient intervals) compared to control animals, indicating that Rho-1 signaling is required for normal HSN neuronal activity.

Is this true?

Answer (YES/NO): YES